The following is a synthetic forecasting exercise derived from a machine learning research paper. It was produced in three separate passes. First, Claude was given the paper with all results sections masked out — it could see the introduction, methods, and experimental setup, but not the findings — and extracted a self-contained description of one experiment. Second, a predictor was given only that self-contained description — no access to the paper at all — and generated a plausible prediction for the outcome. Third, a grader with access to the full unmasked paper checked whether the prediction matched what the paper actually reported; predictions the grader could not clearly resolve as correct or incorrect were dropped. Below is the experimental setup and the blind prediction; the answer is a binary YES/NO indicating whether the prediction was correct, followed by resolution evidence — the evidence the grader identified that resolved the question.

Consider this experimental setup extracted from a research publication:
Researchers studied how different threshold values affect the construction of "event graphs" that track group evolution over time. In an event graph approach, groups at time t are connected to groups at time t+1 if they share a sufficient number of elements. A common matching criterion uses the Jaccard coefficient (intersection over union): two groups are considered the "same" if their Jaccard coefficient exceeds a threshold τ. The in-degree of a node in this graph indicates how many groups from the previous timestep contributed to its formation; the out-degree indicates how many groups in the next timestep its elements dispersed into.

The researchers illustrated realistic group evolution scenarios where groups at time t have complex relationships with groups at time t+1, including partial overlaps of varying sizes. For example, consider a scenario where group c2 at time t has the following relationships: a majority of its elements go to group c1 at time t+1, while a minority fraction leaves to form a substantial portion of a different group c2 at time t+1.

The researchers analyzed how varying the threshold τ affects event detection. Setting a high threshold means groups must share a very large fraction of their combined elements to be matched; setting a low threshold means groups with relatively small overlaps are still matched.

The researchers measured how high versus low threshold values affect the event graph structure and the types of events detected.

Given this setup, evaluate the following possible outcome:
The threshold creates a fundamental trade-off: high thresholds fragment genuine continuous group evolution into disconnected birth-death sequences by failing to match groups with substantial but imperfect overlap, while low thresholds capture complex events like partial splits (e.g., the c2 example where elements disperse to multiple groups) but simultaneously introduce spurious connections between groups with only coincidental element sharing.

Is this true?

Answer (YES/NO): NO